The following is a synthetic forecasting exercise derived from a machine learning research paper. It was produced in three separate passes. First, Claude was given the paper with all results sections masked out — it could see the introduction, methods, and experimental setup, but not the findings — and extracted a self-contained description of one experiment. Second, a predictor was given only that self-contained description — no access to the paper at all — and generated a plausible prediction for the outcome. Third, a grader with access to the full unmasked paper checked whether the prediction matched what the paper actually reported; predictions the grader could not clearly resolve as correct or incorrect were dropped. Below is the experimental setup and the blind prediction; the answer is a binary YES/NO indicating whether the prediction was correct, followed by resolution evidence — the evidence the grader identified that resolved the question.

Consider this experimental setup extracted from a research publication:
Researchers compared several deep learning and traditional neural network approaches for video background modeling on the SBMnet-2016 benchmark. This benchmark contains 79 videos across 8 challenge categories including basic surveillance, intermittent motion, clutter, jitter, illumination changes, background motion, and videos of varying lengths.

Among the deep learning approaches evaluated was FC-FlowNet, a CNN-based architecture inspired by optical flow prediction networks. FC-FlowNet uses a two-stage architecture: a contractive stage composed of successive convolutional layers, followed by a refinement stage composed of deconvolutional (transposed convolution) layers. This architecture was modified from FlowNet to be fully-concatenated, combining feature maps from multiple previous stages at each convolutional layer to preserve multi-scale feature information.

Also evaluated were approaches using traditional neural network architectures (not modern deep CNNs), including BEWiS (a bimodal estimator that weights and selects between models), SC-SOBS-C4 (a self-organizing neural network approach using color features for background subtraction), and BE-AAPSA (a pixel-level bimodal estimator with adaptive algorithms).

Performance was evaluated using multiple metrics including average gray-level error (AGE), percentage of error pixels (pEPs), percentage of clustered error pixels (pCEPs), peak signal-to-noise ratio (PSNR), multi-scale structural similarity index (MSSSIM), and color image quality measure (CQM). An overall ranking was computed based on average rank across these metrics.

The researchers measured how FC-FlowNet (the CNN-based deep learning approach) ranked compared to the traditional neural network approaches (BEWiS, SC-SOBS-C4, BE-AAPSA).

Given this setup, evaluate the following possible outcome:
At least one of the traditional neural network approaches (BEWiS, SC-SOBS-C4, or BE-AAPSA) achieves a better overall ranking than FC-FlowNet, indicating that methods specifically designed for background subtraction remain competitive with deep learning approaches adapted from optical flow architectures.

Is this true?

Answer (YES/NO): YES